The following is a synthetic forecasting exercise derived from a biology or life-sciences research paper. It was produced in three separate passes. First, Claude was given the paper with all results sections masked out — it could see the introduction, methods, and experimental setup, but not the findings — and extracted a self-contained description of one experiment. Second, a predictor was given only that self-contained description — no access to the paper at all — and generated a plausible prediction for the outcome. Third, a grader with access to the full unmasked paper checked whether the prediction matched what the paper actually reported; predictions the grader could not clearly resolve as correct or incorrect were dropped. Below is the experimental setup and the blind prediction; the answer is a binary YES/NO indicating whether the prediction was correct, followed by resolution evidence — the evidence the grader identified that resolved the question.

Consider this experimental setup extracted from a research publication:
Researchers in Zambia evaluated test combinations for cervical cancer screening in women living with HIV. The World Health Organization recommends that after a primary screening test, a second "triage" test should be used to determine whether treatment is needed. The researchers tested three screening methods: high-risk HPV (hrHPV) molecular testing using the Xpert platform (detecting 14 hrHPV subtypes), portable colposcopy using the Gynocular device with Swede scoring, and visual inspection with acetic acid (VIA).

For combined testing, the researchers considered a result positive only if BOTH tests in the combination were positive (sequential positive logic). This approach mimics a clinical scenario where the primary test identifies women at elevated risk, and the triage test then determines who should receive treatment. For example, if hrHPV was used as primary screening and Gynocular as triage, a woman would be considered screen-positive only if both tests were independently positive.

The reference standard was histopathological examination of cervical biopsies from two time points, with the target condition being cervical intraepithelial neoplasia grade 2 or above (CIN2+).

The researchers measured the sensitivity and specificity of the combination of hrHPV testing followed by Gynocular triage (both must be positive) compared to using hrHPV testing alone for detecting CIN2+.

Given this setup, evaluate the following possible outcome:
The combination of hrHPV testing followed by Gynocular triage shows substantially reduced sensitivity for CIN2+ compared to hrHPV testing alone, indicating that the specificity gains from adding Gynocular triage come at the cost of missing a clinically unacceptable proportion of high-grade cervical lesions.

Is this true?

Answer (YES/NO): YES